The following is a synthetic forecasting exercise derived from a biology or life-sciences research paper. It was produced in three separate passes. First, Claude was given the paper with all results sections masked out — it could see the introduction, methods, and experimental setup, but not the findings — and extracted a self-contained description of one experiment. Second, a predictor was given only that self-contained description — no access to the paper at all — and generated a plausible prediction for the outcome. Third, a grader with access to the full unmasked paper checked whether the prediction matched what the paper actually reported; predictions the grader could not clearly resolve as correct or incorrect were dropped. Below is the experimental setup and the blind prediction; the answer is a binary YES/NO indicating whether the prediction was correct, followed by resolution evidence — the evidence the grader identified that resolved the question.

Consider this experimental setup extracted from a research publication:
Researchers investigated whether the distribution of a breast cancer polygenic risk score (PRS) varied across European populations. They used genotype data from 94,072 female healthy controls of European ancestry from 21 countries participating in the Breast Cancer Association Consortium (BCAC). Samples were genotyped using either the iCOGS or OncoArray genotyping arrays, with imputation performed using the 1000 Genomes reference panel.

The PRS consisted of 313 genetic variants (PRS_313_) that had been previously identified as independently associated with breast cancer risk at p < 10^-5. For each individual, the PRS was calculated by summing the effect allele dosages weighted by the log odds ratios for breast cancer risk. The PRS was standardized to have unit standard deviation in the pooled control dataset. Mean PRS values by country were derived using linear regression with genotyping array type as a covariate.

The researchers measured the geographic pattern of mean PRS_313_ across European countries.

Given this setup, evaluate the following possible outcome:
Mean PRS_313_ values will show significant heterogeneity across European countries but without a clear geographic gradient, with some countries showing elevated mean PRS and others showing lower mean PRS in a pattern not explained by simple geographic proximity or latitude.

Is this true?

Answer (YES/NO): NO